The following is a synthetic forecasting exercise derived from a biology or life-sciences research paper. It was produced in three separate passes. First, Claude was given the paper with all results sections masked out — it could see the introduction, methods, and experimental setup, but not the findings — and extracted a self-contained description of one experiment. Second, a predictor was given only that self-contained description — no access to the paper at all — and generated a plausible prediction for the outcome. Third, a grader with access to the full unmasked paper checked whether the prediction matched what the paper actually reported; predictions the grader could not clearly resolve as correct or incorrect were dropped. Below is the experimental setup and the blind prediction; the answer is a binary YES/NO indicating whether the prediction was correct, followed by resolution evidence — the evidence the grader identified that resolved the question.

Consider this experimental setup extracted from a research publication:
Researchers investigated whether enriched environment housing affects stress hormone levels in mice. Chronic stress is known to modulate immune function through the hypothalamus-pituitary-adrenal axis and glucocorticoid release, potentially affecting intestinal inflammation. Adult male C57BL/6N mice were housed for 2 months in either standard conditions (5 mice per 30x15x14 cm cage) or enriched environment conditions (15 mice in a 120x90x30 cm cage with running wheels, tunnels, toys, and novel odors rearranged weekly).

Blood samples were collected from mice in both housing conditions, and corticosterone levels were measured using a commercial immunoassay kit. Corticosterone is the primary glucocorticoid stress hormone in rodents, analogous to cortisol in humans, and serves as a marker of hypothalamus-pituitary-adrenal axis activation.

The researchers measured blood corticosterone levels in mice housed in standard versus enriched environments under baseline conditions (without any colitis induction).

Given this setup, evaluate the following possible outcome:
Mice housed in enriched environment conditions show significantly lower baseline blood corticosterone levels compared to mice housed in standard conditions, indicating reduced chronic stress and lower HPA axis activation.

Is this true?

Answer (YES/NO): NO